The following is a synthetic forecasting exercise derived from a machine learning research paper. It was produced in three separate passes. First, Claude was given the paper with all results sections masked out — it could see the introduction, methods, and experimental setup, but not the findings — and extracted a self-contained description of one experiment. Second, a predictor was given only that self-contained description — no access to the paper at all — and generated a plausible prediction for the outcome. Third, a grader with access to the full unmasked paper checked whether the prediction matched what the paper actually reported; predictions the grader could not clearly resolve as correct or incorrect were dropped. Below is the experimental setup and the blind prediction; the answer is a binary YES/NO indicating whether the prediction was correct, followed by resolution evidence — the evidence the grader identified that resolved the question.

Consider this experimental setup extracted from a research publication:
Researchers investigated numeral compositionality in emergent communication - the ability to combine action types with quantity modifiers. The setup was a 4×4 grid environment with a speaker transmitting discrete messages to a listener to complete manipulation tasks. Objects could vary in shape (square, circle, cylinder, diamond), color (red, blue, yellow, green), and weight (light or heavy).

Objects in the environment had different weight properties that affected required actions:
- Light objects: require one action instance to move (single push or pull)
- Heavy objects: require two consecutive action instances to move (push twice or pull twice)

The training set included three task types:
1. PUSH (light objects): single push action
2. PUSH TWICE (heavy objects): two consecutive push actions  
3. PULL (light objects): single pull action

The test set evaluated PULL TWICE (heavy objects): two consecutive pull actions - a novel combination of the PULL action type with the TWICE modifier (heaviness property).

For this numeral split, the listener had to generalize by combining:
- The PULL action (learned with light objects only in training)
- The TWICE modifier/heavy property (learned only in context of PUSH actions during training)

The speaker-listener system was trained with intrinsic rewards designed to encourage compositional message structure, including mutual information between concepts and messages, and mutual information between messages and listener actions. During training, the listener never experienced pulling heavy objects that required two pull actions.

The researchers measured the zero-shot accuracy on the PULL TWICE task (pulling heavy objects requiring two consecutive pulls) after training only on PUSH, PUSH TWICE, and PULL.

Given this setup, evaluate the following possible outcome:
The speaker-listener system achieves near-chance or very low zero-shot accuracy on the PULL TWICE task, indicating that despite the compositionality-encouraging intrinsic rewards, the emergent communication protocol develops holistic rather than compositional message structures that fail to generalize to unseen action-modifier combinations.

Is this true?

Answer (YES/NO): NO